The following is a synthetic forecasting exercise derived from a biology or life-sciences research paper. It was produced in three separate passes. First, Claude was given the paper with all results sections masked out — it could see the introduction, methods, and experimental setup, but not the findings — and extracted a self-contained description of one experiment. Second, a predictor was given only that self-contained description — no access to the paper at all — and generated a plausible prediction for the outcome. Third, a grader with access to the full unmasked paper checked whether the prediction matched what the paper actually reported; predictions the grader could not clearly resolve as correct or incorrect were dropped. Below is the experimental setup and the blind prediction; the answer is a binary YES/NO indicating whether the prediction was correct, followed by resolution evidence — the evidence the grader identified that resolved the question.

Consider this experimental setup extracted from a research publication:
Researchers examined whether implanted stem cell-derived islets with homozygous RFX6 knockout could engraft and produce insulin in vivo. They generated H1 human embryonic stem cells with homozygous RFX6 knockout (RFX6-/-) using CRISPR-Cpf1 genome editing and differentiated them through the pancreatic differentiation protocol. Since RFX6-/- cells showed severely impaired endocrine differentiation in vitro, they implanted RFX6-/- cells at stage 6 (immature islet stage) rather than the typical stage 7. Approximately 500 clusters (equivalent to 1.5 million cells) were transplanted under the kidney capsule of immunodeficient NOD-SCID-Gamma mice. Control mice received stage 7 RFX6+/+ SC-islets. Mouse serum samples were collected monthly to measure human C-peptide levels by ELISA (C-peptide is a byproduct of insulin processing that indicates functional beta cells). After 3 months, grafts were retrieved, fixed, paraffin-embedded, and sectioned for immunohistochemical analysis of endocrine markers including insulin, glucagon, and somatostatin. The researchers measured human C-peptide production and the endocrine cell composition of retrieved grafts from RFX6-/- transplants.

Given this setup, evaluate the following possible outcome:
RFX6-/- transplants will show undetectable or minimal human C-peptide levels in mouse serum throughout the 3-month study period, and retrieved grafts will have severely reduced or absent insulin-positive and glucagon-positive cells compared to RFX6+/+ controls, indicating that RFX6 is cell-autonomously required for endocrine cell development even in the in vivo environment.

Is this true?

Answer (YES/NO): YES